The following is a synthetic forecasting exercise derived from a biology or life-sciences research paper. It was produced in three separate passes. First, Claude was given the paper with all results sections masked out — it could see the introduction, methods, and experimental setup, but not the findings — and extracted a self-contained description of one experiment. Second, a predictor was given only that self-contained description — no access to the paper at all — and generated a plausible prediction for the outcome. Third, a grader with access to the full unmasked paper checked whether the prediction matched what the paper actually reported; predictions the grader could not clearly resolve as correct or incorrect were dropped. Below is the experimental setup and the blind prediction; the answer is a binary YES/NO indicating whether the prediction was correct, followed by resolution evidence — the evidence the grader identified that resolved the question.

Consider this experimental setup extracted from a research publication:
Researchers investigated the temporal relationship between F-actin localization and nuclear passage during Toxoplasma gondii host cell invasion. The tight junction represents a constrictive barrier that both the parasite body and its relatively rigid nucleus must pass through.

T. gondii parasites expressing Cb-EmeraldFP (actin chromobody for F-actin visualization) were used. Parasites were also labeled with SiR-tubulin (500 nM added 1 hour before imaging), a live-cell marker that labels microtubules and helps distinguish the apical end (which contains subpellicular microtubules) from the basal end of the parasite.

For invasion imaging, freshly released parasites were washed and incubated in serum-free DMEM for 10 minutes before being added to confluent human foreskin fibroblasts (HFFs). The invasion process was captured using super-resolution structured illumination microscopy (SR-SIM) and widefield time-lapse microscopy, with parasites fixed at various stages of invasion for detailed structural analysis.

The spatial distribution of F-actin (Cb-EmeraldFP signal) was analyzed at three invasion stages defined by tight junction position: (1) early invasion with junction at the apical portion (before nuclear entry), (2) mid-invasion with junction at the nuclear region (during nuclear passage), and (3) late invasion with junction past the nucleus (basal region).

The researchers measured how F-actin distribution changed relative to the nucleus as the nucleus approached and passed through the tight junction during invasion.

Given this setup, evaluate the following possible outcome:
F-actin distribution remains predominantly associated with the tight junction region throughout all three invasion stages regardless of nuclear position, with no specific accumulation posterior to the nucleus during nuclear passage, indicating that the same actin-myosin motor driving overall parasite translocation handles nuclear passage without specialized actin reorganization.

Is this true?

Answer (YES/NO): NO